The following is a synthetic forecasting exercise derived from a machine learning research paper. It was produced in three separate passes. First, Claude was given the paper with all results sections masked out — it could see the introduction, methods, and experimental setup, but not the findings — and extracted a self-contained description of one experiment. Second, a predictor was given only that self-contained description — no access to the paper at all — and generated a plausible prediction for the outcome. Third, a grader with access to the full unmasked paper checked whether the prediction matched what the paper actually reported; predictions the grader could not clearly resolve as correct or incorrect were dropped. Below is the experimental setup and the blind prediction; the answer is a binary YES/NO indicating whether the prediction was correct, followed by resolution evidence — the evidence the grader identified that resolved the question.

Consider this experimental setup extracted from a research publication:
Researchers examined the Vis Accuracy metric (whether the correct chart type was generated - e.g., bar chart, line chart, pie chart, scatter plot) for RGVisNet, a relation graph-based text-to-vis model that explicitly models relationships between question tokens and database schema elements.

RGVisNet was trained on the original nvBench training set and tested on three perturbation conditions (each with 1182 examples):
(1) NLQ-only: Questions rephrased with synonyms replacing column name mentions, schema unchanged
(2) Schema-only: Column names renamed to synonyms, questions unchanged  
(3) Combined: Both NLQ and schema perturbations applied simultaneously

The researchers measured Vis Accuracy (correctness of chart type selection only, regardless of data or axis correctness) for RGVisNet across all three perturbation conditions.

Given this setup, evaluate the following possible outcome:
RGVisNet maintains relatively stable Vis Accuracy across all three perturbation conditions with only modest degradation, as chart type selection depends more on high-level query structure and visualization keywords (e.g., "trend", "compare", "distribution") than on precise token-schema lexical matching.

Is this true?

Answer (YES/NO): YES